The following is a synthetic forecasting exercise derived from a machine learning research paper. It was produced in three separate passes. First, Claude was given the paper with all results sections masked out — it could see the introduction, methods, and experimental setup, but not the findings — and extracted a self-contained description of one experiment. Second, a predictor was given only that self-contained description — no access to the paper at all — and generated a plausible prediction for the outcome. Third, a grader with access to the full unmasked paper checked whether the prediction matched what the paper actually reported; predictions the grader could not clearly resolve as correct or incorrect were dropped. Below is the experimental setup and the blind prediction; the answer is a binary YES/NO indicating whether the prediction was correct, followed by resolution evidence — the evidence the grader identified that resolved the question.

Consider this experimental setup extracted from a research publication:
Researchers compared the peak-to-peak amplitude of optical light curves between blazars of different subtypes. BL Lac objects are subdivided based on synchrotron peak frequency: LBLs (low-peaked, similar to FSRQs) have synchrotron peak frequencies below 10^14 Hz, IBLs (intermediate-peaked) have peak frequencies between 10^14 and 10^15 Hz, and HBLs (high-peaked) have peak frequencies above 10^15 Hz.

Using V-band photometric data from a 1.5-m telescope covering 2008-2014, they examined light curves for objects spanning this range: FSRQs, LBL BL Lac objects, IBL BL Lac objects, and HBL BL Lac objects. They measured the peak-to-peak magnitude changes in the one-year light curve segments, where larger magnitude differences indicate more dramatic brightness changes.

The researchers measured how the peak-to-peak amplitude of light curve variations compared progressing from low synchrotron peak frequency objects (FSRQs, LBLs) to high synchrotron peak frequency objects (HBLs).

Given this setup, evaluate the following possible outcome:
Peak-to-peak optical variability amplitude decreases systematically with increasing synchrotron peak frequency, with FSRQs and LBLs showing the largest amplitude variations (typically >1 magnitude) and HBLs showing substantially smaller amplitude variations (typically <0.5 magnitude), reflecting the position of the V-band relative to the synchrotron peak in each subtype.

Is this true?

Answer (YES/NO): YES